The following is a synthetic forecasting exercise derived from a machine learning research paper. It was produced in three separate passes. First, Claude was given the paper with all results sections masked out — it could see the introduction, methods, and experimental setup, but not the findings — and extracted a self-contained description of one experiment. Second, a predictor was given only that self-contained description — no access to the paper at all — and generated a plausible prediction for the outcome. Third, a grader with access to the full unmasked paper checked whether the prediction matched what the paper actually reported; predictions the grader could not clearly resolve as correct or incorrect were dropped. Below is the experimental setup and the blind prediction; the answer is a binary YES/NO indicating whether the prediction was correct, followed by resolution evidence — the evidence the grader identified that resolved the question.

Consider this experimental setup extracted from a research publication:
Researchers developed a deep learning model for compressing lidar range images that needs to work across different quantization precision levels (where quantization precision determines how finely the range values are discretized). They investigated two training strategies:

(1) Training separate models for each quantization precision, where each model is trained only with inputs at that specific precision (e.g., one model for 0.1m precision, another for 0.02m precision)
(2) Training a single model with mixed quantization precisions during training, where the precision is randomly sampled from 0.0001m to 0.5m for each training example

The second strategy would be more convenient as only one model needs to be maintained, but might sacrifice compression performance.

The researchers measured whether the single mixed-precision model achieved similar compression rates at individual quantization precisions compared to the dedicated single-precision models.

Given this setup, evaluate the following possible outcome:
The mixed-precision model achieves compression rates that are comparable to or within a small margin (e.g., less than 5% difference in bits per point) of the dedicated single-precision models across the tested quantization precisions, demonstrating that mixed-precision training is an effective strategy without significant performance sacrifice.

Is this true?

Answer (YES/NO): YES